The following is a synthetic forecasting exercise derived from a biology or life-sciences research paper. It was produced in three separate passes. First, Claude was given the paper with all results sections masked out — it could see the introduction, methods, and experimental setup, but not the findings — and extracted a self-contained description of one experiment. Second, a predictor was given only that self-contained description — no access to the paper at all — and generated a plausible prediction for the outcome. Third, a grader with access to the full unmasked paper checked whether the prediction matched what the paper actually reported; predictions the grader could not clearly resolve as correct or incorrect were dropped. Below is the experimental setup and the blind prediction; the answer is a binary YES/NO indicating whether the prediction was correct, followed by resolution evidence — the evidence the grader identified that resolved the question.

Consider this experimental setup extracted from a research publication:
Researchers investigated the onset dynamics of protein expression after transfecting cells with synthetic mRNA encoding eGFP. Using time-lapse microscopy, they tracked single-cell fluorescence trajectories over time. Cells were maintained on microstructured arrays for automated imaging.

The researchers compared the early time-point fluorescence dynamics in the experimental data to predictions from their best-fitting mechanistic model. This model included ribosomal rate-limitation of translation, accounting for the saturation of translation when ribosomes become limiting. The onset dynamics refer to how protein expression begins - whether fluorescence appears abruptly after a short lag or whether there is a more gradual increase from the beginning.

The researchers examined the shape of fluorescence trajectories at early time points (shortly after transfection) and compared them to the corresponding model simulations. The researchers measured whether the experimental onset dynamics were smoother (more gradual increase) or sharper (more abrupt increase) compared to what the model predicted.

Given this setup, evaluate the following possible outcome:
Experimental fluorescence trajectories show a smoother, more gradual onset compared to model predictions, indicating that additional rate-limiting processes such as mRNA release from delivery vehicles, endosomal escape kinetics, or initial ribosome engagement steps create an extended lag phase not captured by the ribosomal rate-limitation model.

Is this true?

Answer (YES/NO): YES